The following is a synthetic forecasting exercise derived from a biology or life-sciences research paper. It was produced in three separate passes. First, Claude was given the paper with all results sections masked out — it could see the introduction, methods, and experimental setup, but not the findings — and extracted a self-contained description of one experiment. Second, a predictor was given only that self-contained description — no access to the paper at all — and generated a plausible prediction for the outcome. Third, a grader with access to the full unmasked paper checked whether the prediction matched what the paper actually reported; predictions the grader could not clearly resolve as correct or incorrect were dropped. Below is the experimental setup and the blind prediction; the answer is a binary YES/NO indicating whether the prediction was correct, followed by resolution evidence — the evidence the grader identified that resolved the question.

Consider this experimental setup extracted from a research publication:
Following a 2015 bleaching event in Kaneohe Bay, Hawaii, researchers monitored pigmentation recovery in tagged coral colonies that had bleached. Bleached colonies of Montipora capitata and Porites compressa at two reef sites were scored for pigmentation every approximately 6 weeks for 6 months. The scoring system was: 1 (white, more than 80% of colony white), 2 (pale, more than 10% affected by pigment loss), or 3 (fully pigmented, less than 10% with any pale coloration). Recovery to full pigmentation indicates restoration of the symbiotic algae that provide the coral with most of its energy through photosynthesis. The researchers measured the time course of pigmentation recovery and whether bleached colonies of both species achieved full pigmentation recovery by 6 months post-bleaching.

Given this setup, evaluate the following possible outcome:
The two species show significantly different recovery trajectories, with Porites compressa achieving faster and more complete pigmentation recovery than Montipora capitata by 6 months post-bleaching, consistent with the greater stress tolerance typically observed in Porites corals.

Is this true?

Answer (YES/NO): NO